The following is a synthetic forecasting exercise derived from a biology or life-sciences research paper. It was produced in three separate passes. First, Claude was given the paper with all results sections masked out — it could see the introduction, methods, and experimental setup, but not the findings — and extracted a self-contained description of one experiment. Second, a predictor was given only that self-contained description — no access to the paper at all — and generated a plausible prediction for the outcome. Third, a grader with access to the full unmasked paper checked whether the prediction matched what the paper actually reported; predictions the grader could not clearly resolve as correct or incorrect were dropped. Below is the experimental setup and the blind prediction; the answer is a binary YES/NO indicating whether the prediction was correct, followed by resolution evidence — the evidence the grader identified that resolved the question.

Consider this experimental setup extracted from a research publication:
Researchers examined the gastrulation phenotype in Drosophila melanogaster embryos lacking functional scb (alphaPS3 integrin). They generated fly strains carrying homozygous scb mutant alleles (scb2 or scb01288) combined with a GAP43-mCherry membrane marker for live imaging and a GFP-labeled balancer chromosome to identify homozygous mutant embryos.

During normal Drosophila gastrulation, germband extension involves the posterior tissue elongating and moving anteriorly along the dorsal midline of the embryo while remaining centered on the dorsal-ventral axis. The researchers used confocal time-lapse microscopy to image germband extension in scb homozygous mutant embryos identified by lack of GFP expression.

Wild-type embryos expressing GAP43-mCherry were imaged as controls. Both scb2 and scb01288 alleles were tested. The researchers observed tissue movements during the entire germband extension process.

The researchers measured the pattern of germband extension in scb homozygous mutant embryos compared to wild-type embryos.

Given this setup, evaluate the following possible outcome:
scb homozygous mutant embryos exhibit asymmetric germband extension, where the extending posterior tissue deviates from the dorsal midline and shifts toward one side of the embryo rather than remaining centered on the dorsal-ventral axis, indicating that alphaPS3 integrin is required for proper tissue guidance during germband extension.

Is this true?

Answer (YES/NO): YES